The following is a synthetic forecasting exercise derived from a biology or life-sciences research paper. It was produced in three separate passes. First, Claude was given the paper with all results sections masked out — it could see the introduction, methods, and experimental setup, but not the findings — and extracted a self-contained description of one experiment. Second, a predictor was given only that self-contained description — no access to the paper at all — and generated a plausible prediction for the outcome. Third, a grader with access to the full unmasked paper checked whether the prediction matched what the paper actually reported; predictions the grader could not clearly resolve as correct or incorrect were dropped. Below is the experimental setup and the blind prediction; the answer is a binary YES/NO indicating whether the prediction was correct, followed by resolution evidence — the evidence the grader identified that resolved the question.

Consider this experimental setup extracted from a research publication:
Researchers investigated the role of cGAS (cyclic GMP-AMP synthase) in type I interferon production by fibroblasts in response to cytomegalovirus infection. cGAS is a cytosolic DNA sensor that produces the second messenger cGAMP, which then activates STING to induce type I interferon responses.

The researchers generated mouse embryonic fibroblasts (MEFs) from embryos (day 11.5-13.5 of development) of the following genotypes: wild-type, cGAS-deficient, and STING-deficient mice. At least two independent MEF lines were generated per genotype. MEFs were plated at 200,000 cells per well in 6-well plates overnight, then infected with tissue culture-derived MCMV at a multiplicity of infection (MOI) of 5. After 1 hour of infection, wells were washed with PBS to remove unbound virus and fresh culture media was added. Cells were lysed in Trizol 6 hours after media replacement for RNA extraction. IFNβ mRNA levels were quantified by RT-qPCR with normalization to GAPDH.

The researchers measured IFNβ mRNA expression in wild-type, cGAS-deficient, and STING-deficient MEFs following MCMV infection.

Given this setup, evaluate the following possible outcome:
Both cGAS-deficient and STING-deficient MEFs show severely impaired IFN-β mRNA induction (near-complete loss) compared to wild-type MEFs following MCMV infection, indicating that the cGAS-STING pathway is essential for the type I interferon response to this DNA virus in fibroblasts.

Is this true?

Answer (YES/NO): YES